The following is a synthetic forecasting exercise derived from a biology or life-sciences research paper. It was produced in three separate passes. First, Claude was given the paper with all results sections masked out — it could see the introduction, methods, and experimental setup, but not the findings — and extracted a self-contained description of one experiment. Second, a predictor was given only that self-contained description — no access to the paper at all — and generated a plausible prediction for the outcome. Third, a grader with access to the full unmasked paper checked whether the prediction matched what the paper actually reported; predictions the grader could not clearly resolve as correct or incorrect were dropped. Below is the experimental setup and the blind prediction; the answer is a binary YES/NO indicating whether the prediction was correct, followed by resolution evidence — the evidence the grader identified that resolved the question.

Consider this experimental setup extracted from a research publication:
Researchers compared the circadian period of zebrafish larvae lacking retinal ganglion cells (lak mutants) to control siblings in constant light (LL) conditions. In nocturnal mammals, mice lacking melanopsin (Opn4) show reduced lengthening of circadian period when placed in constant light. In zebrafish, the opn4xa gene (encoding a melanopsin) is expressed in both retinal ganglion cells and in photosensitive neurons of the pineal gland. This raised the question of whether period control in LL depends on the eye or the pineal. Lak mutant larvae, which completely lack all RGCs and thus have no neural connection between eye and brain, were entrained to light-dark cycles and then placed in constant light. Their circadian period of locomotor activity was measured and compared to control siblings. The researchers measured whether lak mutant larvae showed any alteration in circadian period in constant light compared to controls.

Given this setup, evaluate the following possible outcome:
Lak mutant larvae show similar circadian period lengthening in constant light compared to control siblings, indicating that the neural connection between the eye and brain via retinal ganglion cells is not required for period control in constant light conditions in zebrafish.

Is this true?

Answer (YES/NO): YES